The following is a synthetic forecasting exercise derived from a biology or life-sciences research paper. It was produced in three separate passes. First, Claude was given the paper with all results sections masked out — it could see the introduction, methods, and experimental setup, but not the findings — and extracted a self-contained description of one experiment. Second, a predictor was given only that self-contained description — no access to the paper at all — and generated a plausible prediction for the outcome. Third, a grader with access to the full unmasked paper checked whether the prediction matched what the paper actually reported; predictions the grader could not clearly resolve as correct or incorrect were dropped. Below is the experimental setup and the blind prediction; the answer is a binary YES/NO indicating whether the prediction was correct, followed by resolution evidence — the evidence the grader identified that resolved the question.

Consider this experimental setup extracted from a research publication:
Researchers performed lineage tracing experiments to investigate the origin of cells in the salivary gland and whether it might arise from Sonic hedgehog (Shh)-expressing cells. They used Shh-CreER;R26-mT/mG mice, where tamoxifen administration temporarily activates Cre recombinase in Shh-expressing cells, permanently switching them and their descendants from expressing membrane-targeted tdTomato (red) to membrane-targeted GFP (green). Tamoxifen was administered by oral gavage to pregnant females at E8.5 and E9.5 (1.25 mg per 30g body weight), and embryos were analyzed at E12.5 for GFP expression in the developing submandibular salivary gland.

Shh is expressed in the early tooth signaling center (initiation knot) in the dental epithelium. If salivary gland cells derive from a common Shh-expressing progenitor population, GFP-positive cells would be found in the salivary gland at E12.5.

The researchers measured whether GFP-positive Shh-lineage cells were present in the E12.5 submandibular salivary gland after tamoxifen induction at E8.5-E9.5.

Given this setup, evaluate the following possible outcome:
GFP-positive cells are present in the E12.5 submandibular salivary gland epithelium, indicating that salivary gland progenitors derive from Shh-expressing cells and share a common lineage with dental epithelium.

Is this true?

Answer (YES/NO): NO